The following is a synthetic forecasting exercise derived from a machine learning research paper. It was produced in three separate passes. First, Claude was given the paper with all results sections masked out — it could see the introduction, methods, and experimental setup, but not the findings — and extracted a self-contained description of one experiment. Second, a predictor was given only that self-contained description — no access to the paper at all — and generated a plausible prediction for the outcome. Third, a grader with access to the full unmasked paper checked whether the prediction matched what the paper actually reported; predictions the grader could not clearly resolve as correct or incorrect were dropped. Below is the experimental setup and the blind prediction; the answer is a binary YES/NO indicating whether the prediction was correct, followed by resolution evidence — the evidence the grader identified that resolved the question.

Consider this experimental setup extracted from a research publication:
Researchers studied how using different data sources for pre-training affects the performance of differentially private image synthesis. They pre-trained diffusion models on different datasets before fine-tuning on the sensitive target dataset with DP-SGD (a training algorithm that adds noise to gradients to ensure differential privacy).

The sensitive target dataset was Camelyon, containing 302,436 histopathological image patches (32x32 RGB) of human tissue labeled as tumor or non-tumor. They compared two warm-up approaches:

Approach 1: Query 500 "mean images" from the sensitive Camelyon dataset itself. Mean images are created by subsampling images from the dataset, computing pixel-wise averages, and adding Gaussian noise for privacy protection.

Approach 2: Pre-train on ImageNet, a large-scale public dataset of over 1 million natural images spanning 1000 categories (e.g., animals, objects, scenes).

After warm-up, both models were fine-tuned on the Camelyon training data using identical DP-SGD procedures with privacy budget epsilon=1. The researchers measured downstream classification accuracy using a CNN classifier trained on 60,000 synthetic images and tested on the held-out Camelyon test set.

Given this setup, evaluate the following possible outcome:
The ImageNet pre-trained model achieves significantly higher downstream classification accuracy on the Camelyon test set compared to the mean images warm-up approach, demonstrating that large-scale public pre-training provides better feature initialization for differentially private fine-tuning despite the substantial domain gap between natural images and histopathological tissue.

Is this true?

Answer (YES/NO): NO